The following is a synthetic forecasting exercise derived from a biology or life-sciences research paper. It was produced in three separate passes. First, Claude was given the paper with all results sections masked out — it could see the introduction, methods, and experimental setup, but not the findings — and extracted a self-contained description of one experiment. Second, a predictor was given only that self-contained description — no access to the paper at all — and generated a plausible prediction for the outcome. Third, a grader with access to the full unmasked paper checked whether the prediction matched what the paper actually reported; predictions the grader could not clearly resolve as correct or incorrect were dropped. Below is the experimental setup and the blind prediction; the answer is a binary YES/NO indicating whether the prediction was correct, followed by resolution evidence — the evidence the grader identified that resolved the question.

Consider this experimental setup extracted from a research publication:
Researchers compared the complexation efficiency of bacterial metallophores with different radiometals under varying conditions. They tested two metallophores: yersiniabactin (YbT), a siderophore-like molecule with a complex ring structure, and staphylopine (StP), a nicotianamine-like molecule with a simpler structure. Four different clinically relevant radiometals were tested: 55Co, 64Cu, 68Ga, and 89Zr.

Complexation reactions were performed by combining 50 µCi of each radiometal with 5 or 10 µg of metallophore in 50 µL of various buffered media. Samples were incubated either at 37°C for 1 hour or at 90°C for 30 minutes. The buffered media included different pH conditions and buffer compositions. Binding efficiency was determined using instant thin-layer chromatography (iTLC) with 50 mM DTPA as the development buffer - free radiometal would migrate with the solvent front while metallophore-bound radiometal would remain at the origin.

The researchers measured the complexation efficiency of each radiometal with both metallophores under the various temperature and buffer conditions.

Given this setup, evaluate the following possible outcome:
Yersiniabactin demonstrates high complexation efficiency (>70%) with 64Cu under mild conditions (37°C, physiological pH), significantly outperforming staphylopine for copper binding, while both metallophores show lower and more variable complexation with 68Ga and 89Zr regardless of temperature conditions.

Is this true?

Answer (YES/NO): NO